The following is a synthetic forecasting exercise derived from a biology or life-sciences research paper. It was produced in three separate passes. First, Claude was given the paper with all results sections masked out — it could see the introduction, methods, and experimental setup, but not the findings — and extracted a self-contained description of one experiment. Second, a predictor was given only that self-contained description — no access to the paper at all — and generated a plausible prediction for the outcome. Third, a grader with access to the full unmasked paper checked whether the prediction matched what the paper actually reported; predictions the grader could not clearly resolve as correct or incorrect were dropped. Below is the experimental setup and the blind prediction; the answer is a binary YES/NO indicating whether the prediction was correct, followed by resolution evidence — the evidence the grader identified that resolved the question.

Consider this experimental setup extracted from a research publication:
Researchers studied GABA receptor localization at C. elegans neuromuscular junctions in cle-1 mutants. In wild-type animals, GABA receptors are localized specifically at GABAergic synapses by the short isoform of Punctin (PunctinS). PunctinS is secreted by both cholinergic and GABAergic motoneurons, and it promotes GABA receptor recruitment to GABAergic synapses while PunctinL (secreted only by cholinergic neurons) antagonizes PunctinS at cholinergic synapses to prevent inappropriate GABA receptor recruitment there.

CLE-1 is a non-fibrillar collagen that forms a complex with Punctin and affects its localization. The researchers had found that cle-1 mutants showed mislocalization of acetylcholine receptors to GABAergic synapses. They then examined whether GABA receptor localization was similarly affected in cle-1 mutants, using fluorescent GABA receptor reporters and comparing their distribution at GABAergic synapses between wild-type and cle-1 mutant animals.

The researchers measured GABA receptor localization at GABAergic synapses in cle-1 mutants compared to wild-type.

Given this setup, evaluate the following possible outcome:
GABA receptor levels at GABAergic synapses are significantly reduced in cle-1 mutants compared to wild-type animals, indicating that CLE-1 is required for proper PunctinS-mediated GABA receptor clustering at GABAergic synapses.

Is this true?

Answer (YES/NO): NO